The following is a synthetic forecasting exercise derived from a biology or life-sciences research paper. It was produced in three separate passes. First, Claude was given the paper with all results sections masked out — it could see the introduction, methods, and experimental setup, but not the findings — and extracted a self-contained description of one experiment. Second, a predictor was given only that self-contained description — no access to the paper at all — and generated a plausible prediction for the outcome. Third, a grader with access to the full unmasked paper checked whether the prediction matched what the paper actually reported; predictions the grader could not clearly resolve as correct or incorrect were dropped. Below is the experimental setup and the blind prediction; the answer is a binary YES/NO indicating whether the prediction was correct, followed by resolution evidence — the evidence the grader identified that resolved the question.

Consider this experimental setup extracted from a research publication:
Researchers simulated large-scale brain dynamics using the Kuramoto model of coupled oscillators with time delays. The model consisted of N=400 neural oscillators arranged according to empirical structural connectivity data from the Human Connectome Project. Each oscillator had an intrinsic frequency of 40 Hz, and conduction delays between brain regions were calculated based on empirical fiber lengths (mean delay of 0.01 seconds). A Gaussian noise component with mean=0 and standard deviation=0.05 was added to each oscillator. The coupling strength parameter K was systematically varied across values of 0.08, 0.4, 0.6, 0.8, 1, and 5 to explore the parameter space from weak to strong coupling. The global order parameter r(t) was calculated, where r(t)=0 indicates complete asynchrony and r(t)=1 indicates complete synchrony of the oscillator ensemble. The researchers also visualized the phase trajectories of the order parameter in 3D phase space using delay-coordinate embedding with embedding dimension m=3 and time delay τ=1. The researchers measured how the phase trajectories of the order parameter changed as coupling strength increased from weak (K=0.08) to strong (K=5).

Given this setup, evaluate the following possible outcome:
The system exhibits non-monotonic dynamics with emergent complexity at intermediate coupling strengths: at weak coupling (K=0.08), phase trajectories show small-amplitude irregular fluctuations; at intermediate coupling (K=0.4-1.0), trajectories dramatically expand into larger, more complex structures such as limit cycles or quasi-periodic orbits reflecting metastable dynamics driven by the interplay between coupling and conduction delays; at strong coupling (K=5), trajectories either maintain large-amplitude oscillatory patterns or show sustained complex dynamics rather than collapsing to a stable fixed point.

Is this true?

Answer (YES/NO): NO